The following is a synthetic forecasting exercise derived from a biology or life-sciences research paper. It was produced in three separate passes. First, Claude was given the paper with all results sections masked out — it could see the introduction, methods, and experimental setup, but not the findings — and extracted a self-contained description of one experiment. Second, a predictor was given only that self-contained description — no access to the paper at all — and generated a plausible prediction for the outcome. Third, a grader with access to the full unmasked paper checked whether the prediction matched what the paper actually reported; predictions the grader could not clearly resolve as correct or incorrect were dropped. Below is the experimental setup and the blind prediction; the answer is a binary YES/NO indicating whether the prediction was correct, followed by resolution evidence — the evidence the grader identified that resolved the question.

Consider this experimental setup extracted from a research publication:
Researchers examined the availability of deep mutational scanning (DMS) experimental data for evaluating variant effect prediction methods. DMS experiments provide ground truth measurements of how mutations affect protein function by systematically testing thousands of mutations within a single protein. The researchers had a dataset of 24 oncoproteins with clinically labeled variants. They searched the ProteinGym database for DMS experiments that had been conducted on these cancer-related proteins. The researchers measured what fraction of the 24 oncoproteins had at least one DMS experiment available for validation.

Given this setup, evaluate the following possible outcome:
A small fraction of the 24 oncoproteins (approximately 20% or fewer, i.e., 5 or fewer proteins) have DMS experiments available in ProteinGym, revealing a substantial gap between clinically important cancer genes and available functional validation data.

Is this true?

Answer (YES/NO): YES